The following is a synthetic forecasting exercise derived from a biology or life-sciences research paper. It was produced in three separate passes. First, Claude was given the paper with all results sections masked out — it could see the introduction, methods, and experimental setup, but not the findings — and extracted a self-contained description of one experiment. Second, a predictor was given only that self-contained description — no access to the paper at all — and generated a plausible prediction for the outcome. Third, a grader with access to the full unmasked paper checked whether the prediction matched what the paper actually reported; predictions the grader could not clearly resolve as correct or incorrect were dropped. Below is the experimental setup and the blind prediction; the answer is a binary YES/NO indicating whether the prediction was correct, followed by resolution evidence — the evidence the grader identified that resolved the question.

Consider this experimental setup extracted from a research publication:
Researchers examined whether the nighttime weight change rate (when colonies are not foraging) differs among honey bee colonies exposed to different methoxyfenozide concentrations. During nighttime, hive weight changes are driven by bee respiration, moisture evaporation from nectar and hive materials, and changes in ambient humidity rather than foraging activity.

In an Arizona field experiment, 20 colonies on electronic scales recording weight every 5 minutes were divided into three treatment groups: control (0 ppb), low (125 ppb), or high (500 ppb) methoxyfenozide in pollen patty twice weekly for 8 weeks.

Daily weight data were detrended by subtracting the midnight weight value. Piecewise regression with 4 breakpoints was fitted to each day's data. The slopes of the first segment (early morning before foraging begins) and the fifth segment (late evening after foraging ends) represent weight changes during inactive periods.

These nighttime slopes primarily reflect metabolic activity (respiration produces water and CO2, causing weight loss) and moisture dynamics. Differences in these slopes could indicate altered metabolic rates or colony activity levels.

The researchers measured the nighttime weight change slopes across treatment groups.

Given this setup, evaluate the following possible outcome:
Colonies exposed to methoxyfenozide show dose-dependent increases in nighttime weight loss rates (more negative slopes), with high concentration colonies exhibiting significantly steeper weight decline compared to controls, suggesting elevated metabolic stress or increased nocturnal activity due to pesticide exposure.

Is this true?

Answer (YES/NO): NO